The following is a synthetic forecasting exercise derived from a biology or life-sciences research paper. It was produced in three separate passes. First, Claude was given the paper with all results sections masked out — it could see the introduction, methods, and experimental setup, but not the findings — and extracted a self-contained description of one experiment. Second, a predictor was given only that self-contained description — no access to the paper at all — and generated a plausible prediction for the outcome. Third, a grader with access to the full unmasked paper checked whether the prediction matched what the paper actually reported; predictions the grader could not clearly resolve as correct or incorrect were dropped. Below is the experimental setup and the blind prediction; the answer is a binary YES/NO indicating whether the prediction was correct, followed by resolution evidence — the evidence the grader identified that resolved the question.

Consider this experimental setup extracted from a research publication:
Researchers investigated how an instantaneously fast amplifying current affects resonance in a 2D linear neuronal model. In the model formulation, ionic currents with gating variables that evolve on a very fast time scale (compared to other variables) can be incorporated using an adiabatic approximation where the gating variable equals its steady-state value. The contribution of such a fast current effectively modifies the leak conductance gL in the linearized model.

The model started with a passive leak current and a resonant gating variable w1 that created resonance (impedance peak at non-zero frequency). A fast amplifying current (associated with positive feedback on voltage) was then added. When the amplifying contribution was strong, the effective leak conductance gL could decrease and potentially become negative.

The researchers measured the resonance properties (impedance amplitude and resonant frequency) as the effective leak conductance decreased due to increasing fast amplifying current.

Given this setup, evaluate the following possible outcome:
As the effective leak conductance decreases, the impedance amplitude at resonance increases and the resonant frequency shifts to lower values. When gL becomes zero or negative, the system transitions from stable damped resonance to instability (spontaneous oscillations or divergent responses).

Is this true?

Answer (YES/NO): NO